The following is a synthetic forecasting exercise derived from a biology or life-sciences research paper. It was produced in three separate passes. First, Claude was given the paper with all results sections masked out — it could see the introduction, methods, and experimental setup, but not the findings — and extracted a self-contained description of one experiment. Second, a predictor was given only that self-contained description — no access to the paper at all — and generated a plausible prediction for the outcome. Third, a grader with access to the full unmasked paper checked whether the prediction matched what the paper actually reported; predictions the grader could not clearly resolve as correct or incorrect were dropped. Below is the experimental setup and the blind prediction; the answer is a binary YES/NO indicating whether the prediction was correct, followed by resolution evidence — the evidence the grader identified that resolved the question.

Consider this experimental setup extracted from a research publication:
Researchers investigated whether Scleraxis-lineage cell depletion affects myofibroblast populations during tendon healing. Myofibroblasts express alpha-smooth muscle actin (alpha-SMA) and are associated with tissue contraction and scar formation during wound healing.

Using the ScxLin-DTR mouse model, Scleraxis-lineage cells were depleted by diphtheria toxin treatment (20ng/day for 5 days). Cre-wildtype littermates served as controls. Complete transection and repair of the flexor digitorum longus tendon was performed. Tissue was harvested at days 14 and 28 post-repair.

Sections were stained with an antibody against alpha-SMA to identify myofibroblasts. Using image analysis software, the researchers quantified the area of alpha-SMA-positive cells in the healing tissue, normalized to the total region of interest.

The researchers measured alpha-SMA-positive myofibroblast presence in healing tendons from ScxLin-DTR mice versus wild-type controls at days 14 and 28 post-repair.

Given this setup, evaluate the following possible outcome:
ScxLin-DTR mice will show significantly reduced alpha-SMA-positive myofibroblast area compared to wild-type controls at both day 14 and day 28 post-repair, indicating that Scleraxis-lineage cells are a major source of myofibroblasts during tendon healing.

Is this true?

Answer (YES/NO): NO